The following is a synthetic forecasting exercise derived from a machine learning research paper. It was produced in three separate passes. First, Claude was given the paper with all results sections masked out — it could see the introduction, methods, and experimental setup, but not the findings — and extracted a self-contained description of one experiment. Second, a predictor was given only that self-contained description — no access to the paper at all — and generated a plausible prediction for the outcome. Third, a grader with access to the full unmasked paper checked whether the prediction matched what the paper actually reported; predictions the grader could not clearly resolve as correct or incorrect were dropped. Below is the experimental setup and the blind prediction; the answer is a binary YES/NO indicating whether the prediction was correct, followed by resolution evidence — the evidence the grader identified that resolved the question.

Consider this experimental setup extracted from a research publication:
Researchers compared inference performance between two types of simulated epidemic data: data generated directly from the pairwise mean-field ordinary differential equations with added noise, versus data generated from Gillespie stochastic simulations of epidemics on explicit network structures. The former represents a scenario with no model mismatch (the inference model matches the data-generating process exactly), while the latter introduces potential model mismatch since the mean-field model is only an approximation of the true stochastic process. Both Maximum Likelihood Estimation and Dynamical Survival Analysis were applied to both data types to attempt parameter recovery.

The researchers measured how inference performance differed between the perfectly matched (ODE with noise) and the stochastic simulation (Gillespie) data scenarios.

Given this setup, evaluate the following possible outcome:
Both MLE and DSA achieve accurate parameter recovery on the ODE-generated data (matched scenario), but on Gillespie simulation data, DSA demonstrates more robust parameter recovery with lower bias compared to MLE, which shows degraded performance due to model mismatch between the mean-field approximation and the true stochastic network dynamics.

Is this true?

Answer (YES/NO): NO